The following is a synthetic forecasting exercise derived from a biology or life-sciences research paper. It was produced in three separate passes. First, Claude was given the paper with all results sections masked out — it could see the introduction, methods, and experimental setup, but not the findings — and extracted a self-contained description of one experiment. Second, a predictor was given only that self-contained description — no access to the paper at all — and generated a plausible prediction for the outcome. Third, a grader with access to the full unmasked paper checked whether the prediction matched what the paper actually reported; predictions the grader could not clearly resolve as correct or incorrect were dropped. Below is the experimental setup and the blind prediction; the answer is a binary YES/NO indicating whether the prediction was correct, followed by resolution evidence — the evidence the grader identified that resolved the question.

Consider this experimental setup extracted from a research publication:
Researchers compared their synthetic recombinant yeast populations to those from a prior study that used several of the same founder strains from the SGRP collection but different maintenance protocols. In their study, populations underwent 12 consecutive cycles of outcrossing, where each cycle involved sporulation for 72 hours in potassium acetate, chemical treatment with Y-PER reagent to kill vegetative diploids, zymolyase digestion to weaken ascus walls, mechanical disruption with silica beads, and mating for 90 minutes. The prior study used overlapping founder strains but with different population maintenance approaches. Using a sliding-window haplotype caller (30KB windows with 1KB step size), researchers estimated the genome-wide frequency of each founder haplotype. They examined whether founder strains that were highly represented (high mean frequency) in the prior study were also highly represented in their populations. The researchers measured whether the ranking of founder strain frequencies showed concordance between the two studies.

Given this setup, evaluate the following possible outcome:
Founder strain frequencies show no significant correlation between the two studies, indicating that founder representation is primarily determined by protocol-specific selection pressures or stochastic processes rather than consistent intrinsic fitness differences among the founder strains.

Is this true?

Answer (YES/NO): YES